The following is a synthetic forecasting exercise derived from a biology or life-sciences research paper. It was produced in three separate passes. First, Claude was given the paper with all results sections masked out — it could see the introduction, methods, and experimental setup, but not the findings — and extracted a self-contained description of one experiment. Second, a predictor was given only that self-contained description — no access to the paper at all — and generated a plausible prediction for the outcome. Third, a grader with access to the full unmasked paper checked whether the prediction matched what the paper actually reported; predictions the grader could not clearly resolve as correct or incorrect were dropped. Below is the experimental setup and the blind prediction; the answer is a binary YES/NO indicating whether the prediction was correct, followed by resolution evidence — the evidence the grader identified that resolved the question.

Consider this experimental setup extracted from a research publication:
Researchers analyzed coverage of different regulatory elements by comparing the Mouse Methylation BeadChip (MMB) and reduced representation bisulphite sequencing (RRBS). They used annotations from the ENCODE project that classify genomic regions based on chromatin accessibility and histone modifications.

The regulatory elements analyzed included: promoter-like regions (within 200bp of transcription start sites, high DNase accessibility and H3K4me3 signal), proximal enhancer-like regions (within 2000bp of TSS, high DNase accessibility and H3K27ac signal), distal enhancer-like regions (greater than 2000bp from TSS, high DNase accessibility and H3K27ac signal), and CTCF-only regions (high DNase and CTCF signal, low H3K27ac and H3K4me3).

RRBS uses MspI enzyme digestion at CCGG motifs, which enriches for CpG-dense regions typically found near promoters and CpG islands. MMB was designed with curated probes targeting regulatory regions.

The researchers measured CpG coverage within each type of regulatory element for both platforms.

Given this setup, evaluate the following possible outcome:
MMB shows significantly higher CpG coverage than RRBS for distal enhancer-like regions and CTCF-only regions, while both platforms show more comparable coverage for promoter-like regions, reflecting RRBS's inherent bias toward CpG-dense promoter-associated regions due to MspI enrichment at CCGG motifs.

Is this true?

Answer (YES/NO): NO